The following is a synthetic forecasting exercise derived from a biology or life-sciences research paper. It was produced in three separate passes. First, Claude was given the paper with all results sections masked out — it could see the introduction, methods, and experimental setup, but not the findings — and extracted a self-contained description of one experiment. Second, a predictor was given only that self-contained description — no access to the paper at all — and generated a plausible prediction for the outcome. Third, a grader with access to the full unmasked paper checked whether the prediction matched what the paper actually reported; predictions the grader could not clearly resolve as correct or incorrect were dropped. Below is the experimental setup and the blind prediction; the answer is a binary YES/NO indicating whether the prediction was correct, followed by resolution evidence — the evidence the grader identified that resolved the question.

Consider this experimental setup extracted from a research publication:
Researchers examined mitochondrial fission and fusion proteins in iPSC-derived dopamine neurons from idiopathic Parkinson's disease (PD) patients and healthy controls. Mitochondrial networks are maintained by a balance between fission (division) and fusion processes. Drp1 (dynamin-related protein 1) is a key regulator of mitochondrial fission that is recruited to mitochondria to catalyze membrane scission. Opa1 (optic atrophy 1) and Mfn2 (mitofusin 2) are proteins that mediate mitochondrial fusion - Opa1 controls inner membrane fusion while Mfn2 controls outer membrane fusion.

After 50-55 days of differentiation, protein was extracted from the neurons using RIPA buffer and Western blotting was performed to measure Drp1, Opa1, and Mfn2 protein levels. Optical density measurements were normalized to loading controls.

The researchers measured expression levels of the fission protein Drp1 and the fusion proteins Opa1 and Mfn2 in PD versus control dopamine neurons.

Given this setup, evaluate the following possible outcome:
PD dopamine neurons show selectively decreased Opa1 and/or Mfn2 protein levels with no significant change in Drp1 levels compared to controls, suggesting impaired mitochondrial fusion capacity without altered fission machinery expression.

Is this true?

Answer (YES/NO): NO